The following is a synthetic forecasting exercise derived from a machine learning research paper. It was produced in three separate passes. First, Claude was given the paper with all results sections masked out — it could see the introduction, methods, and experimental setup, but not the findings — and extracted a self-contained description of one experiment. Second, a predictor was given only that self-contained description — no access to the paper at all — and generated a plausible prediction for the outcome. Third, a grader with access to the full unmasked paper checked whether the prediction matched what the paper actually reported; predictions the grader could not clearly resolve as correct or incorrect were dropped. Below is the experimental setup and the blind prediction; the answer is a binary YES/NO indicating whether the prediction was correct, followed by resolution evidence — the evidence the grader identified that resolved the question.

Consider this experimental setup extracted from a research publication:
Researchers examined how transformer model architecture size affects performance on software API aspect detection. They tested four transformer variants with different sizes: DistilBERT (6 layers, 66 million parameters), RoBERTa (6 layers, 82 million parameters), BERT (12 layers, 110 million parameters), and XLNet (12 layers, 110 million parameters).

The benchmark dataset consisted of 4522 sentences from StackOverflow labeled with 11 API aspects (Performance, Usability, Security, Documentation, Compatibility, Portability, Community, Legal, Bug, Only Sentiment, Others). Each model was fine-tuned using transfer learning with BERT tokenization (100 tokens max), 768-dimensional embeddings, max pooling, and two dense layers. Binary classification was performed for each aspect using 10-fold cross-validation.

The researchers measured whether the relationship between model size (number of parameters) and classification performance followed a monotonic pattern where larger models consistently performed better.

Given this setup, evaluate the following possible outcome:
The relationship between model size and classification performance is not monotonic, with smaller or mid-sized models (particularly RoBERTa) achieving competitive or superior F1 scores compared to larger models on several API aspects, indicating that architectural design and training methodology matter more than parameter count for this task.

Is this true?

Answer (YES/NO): YES